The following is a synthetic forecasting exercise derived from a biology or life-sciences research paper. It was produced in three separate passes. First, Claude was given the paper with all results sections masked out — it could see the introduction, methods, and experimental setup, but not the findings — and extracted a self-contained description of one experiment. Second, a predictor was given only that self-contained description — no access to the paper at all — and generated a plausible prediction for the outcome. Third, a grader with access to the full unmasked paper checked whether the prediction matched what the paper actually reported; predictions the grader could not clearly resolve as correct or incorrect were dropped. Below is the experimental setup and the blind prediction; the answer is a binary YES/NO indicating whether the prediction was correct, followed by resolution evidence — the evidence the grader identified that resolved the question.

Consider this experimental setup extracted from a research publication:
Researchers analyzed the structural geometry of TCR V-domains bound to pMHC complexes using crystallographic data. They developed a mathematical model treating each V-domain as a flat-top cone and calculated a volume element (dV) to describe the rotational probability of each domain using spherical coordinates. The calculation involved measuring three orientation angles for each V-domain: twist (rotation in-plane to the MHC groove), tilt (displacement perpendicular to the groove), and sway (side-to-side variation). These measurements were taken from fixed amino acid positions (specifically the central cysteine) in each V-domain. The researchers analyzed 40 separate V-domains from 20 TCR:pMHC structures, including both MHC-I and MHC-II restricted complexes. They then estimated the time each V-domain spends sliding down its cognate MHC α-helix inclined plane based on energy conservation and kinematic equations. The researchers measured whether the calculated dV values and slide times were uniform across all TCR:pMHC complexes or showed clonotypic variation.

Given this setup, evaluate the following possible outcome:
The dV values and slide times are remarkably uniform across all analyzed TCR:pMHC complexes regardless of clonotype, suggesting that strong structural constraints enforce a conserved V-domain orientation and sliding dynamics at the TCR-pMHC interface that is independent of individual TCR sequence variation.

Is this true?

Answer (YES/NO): NO